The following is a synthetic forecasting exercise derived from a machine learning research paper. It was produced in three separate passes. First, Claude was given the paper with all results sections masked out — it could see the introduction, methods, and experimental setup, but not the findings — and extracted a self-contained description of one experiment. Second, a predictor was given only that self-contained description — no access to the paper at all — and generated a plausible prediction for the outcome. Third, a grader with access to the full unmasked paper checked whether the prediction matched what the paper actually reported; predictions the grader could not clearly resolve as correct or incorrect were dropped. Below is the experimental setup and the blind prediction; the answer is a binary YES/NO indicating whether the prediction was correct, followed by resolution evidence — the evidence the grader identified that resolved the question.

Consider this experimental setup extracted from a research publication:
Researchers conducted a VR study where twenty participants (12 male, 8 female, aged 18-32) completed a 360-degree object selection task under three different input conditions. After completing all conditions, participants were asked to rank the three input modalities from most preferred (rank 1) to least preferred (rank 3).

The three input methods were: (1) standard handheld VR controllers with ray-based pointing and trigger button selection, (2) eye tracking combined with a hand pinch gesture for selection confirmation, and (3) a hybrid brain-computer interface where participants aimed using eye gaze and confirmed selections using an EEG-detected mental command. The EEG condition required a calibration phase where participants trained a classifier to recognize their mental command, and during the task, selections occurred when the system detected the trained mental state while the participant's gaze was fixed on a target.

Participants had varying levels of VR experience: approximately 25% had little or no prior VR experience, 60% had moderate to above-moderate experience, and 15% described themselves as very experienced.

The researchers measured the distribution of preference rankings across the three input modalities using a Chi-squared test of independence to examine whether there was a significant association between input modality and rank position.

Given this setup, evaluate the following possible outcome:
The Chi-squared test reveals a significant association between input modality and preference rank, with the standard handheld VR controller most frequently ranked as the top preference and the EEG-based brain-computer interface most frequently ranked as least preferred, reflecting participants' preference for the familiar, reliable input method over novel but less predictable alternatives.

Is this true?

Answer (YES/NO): NO